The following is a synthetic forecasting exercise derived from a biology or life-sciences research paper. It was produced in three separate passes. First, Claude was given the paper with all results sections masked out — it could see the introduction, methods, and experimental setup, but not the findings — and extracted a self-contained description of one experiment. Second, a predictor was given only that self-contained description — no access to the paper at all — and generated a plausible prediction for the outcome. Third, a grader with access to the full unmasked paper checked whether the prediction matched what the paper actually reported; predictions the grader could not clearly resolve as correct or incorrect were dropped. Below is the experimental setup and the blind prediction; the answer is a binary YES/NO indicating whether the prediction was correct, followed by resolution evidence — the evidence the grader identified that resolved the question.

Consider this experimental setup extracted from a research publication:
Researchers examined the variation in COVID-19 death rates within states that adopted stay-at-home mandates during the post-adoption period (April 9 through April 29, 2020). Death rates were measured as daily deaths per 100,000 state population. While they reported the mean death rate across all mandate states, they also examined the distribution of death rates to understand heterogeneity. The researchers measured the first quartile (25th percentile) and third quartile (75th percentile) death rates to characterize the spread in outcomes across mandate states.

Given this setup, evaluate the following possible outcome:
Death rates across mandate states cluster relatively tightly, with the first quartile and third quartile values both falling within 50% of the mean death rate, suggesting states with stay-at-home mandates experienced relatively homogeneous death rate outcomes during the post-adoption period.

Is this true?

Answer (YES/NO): NO